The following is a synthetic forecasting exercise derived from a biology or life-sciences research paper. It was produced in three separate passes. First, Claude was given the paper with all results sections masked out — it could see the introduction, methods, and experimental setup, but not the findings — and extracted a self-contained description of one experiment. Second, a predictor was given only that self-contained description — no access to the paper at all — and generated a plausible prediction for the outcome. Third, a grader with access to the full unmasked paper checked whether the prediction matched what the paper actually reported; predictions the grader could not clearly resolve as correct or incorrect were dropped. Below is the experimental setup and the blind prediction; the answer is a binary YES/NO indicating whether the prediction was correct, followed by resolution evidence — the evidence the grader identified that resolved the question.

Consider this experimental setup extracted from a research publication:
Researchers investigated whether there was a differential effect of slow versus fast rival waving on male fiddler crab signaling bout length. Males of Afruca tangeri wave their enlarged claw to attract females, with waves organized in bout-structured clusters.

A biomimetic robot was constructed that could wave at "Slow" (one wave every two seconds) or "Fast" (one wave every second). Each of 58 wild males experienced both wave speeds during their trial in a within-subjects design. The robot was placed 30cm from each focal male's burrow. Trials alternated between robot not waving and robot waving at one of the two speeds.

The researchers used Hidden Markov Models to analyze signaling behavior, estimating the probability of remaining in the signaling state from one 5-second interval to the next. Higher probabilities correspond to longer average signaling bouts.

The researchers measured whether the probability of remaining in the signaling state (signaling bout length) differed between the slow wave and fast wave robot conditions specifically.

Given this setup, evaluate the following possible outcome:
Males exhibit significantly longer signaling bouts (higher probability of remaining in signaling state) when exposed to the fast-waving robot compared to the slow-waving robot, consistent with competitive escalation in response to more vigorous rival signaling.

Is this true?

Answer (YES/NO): NO